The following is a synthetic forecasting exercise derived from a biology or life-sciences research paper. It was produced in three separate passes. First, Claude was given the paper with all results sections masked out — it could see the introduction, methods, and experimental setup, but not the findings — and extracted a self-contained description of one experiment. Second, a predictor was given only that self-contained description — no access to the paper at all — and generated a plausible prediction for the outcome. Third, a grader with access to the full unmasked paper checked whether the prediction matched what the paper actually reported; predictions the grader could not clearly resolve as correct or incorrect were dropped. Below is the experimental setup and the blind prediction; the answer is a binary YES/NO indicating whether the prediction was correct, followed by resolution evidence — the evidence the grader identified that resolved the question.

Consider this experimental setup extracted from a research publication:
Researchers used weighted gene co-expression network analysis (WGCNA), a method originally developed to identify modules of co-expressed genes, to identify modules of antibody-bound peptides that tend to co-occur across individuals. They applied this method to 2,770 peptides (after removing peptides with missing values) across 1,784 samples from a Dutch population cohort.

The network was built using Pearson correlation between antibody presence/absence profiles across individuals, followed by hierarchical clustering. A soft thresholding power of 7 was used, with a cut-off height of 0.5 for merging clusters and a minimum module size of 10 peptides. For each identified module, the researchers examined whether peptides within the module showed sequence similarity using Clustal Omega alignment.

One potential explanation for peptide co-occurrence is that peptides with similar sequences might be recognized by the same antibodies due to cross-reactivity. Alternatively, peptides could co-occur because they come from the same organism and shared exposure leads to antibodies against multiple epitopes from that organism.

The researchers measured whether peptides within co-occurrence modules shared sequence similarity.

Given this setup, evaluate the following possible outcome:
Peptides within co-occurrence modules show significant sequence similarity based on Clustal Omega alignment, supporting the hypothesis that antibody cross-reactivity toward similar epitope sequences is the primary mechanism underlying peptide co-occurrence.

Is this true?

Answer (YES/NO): NO